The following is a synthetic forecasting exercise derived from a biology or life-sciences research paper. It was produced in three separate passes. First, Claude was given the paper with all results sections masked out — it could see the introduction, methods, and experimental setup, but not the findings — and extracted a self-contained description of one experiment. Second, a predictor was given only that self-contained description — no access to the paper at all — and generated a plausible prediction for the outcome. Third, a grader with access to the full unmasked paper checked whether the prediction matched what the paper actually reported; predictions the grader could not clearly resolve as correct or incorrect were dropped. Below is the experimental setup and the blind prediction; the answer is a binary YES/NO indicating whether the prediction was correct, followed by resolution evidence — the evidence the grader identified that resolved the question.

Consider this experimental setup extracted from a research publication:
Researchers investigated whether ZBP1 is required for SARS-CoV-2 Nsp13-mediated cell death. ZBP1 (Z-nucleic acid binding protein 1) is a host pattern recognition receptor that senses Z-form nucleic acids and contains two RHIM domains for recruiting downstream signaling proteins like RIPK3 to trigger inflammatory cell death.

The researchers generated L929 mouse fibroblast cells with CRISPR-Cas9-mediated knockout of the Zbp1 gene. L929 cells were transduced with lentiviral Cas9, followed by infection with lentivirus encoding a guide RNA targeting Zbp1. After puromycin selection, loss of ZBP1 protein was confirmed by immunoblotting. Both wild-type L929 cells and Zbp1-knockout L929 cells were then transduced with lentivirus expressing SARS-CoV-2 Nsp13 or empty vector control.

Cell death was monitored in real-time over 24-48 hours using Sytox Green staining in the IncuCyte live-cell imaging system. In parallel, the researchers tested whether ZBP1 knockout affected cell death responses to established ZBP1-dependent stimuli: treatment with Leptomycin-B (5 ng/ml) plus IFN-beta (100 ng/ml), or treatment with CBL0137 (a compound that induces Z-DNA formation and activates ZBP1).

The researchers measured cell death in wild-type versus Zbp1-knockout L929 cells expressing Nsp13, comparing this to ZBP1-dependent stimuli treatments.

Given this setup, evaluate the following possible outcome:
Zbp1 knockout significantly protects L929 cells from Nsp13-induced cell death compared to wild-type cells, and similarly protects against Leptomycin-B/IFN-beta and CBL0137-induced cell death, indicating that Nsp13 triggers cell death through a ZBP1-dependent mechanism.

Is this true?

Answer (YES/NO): NO